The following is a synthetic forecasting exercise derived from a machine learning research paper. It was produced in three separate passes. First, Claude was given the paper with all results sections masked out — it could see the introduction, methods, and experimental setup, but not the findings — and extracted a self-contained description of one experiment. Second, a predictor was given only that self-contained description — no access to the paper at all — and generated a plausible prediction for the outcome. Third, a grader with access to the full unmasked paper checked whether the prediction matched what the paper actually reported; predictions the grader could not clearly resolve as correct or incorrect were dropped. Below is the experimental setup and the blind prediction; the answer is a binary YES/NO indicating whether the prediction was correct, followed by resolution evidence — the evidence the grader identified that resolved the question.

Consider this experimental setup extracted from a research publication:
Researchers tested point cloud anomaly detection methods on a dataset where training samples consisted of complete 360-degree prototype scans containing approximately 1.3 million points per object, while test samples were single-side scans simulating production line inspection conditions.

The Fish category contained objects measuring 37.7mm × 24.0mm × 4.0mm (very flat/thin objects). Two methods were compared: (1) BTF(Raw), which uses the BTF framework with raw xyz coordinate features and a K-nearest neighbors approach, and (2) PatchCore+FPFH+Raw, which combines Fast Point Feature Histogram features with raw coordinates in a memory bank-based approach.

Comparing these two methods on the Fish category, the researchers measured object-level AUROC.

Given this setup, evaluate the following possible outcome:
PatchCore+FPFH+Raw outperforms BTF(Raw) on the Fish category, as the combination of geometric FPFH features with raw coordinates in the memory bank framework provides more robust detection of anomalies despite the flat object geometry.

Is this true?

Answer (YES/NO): YES